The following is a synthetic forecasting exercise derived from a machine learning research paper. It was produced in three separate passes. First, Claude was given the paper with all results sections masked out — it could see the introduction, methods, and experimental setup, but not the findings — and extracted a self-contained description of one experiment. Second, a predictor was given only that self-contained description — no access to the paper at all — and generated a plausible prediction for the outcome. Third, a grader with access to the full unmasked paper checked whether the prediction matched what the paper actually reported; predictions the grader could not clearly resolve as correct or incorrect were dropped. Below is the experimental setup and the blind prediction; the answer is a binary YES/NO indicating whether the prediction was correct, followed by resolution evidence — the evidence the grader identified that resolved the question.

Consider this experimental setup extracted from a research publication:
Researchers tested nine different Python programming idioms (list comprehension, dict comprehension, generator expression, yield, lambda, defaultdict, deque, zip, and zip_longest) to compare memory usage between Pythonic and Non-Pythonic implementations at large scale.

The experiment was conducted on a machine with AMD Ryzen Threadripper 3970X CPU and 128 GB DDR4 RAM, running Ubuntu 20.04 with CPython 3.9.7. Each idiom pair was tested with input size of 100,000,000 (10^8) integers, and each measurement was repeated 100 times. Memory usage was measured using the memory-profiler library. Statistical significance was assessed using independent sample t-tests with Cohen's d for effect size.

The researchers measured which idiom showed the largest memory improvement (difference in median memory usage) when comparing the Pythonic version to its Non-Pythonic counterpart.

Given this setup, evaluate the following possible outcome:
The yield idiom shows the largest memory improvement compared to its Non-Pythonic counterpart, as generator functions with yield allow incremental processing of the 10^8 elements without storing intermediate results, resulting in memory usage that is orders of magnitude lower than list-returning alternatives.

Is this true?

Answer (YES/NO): NO